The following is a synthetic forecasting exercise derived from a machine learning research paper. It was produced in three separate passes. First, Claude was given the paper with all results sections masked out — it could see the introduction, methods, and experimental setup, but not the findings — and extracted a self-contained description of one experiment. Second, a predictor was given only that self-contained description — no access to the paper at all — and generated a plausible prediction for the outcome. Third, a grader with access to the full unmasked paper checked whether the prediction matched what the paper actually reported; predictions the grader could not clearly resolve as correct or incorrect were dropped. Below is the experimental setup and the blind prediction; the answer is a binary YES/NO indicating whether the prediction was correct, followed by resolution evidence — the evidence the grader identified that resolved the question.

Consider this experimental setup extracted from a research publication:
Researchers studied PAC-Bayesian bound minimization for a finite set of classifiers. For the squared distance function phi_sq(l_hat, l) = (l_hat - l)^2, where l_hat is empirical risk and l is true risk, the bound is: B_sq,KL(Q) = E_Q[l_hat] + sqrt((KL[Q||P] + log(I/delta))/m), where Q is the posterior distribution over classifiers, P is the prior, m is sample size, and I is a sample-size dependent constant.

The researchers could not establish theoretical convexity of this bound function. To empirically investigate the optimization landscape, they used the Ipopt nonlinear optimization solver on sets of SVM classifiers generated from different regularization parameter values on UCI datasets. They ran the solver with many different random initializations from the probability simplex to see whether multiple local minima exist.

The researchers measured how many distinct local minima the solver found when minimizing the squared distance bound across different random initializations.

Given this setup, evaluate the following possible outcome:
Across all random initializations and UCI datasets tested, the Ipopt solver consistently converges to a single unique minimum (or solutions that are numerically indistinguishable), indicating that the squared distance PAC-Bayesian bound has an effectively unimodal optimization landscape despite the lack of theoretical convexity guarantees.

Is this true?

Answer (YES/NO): YES